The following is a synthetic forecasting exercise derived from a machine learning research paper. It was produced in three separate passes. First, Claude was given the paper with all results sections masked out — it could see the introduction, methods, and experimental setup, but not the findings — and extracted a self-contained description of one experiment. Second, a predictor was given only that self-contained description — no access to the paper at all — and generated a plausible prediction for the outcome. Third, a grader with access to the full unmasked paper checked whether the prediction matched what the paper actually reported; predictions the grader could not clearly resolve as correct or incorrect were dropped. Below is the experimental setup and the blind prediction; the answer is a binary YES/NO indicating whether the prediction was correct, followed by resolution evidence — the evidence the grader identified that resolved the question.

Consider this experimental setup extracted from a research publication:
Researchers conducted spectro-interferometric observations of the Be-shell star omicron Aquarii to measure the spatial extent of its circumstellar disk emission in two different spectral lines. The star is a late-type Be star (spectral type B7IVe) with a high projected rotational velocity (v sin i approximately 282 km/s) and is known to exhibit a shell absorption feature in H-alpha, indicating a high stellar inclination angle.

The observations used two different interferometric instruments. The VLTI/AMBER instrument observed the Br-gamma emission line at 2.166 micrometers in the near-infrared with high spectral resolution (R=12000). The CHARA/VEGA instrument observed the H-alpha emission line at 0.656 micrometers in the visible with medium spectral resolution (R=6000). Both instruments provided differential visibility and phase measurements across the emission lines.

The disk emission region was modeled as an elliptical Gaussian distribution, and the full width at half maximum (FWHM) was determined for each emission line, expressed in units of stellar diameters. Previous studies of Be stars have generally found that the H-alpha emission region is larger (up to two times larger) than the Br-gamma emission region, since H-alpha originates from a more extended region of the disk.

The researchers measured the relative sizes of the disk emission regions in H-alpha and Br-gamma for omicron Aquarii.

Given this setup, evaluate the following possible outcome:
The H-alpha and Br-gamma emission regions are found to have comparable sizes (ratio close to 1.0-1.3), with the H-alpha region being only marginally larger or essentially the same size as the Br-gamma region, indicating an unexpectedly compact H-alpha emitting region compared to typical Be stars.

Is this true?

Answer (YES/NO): YES